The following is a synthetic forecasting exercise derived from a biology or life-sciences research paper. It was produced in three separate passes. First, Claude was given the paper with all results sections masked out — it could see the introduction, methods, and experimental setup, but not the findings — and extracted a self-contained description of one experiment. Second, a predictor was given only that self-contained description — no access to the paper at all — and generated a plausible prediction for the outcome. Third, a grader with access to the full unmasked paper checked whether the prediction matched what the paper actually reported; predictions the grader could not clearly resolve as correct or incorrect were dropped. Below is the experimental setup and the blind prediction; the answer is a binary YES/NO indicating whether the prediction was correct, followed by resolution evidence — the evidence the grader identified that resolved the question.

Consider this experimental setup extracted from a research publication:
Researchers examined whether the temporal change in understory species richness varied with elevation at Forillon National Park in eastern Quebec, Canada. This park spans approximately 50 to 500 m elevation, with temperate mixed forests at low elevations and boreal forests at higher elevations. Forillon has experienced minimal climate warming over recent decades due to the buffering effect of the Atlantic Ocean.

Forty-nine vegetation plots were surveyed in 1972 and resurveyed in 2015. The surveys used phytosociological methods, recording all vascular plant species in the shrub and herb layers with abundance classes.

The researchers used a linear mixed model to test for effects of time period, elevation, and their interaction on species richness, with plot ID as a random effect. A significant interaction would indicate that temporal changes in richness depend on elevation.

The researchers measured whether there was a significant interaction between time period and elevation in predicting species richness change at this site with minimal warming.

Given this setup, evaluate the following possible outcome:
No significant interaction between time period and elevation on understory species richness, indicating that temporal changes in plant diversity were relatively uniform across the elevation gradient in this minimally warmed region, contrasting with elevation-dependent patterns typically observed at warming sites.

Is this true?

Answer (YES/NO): YES